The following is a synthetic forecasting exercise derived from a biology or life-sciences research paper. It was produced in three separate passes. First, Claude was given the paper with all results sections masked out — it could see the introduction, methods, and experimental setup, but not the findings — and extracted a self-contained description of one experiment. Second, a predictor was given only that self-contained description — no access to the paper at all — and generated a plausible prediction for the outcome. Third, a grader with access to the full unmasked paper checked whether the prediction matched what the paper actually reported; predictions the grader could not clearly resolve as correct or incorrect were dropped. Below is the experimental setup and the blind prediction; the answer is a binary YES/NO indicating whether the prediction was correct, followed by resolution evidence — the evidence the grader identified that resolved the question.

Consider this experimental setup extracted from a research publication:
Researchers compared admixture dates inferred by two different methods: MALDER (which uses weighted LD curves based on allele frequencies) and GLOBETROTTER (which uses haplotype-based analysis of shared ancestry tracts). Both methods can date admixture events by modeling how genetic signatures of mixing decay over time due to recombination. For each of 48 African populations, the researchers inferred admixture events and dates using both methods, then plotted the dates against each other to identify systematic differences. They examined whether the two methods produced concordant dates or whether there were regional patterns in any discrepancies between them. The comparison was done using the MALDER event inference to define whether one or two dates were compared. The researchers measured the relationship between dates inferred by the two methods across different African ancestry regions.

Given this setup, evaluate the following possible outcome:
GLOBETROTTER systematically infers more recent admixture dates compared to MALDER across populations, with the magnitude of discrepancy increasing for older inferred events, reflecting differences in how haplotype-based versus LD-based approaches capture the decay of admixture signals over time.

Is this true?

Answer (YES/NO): NO